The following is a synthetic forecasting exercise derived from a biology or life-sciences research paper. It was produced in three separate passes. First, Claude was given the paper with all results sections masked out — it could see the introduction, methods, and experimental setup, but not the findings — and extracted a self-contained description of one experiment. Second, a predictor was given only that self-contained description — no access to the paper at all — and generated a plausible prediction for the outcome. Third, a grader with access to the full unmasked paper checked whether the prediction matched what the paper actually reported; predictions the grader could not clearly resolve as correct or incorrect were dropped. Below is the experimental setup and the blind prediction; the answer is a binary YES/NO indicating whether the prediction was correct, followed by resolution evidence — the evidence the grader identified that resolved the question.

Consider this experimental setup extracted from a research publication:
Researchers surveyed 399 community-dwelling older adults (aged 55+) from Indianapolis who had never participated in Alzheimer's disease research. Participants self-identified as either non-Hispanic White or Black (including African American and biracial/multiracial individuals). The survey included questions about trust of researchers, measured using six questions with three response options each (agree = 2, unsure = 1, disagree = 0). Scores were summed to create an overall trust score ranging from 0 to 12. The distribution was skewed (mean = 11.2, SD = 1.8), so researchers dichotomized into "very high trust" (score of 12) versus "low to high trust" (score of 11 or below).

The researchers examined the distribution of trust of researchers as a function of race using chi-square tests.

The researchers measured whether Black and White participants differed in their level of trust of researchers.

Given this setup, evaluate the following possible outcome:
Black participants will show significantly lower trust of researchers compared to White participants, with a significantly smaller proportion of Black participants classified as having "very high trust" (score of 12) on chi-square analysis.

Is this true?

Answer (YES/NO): YES